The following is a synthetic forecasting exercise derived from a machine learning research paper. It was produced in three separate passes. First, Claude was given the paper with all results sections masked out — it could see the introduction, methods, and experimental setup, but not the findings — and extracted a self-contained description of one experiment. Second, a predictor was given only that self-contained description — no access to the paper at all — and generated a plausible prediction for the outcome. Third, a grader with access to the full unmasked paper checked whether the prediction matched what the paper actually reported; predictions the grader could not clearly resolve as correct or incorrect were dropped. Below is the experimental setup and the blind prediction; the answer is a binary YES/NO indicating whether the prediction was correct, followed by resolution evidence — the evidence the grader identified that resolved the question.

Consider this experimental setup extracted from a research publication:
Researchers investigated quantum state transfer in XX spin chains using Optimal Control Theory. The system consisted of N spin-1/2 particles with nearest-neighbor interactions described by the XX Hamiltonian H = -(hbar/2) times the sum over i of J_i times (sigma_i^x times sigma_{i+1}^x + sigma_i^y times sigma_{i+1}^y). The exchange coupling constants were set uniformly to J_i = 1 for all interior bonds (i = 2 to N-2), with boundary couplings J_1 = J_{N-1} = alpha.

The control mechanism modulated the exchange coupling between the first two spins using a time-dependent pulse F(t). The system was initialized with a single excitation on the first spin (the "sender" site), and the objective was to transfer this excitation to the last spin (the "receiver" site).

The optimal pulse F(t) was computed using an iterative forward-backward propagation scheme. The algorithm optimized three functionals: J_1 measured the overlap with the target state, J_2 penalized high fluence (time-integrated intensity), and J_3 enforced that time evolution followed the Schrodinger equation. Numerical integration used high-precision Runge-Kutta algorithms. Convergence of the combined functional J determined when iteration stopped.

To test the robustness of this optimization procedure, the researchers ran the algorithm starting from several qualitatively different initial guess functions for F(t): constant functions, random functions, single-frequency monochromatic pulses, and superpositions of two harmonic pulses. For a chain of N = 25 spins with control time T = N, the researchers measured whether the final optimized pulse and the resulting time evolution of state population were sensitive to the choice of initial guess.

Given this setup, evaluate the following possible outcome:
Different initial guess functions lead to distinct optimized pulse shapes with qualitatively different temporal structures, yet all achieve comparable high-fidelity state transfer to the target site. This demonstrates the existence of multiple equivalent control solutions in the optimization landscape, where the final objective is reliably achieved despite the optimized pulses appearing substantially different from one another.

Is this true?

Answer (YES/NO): NO